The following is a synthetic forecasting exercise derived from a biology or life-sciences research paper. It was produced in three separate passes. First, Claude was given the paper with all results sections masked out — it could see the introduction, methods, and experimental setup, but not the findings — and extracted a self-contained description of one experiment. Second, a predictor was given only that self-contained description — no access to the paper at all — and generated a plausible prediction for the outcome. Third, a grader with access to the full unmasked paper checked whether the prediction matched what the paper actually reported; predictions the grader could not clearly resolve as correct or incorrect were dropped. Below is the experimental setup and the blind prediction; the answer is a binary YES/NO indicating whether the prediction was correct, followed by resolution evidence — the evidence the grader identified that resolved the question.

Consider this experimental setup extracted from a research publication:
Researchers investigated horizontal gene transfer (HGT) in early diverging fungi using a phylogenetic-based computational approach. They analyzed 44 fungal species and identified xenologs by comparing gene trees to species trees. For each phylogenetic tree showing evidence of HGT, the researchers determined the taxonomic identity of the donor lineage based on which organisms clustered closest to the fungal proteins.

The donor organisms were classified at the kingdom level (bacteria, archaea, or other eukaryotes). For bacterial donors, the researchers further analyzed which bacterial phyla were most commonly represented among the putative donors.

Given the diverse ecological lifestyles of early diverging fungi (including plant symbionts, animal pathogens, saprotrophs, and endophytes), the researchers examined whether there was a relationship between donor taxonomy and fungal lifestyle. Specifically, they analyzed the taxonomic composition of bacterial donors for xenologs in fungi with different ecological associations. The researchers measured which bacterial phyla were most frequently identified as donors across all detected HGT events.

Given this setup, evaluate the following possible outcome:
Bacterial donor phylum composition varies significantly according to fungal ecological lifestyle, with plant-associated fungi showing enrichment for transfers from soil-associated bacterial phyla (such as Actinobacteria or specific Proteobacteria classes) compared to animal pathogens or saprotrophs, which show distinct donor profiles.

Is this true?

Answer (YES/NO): NO